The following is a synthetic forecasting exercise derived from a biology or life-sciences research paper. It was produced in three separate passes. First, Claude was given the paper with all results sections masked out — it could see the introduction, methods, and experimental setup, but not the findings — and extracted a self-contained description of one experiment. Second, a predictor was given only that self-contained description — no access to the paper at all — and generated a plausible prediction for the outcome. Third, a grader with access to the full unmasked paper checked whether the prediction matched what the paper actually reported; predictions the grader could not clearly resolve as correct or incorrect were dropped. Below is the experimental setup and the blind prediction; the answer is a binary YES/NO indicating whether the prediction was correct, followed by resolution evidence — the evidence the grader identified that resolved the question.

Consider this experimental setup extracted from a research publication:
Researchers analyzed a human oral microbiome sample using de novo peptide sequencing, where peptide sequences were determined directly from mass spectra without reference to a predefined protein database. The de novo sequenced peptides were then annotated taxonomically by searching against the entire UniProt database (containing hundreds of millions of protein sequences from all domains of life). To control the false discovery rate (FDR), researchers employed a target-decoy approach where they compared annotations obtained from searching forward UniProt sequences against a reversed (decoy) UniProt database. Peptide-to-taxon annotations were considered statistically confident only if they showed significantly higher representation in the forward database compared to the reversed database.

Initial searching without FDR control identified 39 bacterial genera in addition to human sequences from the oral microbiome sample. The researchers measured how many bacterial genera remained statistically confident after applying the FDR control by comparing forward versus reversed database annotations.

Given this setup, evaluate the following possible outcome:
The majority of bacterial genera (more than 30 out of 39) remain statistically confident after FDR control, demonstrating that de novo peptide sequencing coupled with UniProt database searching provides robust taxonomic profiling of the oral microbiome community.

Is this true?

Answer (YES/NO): NO